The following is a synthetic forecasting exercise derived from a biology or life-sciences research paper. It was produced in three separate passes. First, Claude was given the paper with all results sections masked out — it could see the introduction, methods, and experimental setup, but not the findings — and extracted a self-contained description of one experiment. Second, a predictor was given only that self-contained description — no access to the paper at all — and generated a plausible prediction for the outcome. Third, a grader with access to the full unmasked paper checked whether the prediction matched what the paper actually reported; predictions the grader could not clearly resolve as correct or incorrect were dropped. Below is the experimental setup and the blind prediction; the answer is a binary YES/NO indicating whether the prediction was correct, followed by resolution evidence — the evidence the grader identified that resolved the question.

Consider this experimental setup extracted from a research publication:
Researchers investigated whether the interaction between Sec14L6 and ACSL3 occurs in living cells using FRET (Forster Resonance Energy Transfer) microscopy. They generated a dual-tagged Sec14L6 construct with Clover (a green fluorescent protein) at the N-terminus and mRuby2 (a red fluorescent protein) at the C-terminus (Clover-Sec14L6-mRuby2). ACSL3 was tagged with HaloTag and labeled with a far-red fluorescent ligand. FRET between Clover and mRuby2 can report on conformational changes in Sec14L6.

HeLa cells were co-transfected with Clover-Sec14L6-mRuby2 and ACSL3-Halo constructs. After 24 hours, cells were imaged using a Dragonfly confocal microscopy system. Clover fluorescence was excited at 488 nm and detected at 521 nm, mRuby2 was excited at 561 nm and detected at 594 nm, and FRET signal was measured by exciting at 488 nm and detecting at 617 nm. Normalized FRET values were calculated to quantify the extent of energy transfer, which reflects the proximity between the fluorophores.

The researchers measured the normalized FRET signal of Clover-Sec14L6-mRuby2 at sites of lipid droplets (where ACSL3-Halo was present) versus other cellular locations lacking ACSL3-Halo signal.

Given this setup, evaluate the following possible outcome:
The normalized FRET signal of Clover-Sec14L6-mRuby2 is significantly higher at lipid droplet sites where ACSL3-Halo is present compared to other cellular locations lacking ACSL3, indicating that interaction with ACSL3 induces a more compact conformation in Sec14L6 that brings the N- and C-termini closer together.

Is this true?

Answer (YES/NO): NO